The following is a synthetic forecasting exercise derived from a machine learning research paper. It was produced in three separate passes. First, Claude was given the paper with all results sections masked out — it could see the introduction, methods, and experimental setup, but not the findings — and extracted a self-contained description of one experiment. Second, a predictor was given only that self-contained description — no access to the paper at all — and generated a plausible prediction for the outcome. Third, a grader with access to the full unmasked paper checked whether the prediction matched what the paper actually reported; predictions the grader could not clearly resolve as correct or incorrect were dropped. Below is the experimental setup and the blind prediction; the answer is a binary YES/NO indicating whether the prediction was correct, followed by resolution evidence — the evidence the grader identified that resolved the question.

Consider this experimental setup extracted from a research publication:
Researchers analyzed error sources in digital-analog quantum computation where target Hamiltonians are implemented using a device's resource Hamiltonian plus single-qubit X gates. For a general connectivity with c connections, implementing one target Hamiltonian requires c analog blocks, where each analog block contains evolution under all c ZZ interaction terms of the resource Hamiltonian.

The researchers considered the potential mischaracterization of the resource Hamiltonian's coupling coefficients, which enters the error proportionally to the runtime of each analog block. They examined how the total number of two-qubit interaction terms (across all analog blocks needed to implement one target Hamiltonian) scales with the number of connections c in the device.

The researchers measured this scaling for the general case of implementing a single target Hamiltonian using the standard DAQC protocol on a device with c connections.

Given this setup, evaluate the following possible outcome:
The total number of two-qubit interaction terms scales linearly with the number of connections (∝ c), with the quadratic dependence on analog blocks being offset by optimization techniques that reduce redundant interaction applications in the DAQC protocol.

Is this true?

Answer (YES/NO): NO